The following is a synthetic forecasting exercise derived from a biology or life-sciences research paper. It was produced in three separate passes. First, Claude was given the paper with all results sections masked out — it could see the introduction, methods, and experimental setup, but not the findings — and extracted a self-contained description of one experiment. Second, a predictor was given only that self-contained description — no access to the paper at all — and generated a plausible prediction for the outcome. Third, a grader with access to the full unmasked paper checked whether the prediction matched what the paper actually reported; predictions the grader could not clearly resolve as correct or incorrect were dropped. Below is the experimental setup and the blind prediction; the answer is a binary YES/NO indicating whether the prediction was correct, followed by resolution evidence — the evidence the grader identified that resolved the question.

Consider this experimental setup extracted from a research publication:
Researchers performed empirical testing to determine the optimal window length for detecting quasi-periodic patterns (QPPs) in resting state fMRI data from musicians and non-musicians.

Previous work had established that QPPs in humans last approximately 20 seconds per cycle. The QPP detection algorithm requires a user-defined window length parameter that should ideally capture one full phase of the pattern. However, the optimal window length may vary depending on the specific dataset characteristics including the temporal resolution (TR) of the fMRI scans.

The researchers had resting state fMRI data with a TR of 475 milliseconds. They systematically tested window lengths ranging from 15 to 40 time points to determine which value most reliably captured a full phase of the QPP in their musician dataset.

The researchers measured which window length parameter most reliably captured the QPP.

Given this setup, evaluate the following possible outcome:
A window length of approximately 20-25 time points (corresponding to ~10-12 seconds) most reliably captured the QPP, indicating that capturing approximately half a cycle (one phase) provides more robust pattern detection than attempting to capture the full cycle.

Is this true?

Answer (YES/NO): YES